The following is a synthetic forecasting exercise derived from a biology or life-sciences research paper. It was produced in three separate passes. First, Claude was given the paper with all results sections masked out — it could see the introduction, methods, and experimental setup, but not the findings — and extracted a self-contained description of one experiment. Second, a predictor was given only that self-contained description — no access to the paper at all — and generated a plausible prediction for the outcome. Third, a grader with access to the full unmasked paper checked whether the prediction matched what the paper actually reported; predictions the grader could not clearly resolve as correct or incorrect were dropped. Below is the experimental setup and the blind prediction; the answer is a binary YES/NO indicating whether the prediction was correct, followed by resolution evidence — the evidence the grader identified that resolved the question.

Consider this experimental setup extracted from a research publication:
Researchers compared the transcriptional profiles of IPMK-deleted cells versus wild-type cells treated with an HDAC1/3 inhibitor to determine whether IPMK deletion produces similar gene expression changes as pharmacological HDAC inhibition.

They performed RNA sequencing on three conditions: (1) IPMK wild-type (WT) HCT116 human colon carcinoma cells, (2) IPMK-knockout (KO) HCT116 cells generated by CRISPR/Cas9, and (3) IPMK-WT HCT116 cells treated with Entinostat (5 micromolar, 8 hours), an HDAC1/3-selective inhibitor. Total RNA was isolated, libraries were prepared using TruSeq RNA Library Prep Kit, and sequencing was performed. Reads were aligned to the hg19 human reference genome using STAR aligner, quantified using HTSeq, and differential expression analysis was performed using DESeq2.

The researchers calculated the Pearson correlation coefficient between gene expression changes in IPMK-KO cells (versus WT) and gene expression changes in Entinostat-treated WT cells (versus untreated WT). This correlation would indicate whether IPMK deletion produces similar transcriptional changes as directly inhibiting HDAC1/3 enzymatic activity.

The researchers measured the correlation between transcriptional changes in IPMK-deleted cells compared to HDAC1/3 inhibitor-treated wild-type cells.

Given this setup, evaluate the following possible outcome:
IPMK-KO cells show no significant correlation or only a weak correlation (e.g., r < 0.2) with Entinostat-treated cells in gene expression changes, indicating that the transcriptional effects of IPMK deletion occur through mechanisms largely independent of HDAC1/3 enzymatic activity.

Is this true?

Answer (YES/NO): NO